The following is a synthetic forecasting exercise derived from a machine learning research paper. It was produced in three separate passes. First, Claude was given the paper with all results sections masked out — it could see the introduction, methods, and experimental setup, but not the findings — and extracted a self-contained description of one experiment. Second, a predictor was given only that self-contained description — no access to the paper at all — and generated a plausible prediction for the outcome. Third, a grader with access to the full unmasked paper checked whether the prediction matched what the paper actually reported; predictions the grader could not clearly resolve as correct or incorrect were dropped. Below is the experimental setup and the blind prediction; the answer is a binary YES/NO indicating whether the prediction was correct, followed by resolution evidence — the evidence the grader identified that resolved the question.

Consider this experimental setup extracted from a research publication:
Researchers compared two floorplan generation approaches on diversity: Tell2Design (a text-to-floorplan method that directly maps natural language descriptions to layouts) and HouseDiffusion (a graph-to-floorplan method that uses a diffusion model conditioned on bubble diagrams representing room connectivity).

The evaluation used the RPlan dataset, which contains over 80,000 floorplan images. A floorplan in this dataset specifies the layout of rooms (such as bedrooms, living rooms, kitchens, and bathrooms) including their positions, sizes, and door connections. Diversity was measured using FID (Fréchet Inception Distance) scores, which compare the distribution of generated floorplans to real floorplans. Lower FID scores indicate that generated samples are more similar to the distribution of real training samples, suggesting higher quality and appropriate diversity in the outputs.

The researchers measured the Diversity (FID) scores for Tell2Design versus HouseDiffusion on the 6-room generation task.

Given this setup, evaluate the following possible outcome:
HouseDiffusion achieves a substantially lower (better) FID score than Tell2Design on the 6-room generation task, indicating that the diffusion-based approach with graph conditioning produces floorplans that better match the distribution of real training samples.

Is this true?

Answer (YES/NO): YES